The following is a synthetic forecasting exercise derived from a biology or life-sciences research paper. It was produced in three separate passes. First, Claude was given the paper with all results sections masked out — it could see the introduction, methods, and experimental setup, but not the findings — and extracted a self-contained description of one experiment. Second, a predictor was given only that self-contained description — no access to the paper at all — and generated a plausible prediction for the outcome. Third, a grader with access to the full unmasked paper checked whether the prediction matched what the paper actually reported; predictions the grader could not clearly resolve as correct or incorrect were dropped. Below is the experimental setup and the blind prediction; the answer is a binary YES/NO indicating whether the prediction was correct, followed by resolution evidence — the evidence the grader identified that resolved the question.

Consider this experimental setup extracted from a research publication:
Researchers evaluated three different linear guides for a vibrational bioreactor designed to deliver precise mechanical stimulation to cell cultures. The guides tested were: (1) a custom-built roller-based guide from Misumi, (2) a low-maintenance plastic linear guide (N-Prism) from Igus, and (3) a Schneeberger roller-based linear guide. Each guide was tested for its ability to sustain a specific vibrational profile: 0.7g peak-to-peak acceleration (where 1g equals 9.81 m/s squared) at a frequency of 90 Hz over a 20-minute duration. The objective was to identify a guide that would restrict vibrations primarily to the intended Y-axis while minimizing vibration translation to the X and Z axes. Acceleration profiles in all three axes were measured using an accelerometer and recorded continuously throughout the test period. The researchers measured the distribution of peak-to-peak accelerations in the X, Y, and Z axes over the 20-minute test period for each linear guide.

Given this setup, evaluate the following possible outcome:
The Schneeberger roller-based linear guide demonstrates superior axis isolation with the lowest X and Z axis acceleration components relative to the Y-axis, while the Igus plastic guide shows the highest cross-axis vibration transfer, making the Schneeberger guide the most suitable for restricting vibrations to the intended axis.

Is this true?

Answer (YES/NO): YES